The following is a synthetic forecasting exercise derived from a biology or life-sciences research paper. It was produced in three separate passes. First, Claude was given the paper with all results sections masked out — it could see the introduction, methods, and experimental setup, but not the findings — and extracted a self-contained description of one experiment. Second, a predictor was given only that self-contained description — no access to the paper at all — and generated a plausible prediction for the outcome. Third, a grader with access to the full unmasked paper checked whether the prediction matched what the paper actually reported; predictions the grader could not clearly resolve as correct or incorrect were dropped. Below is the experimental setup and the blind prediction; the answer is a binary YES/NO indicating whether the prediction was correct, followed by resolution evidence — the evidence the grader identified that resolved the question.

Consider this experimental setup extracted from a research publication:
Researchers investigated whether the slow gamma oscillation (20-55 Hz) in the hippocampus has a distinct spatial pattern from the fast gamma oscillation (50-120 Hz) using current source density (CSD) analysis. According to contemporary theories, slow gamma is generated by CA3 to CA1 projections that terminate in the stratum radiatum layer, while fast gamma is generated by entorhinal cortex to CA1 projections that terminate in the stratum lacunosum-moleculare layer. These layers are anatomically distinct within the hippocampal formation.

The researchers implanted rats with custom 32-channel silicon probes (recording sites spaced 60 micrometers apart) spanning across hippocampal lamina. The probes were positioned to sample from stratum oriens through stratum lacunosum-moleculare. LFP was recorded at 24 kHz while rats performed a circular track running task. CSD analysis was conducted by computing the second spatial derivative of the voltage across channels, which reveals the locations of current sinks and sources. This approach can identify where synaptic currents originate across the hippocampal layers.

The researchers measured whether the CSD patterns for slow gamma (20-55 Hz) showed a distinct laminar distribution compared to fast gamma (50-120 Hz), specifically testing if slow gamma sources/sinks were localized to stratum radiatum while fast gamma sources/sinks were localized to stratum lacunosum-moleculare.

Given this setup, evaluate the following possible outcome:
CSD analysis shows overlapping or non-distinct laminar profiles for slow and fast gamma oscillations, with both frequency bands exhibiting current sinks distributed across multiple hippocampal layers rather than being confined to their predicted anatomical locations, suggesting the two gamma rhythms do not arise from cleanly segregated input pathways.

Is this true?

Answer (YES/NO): YES